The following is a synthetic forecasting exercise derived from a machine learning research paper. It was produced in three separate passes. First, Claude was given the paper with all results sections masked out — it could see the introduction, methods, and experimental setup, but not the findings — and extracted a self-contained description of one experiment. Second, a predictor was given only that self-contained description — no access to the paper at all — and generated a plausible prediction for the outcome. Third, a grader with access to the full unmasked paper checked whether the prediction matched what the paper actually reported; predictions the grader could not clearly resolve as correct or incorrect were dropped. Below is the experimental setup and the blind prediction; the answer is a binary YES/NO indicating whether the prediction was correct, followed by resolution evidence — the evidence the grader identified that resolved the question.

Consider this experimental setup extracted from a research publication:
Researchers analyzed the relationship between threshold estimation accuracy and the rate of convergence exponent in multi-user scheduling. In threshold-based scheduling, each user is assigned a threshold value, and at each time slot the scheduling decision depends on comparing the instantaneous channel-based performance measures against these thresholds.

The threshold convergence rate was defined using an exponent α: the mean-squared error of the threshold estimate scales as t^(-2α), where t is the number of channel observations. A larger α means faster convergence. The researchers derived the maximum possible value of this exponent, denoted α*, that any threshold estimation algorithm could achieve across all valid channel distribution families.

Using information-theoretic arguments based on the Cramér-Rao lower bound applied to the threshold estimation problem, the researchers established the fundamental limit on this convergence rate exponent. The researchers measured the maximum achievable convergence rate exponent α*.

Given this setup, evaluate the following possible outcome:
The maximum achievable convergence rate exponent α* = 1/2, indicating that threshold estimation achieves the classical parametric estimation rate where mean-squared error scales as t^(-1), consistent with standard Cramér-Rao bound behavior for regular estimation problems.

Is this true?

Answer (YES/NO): YES